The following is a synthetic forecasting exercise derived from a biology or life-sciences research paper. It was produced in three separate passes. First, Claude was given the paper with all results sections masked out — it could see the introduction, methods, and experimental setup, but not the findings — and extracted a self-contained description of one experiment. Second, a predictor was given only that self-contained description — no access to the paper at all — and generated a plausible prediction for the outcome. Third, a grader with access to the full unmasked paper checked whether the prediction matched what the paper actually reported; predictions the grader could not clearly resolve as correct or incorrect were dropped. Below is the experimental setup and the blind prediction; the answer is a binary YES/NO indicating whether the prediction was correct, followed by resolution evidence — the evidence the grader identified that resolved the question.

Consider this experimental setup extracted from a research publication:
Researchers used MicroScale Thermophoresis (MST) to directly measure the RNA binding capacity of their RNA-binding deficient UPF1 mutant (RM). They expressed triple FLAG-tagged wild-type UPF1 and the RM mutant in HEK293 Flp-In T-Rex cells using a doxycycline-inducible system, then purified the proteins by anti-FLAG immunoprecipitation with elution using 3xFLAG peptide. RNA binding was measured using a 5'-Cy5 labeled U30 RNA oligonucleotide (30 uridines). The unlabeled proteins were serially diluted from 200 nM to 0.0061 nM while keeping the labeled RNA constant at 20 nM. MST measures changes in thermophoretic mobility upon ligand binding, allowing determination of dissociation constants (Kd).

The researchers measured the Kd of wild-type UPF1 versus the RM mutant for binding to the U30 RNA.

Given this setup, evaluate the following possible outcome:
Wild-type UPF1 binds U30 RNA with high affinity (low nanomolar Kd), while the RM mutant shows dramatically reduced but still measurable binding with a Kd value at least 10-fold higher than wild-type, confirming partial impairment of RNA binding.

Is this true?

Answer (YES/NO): NO